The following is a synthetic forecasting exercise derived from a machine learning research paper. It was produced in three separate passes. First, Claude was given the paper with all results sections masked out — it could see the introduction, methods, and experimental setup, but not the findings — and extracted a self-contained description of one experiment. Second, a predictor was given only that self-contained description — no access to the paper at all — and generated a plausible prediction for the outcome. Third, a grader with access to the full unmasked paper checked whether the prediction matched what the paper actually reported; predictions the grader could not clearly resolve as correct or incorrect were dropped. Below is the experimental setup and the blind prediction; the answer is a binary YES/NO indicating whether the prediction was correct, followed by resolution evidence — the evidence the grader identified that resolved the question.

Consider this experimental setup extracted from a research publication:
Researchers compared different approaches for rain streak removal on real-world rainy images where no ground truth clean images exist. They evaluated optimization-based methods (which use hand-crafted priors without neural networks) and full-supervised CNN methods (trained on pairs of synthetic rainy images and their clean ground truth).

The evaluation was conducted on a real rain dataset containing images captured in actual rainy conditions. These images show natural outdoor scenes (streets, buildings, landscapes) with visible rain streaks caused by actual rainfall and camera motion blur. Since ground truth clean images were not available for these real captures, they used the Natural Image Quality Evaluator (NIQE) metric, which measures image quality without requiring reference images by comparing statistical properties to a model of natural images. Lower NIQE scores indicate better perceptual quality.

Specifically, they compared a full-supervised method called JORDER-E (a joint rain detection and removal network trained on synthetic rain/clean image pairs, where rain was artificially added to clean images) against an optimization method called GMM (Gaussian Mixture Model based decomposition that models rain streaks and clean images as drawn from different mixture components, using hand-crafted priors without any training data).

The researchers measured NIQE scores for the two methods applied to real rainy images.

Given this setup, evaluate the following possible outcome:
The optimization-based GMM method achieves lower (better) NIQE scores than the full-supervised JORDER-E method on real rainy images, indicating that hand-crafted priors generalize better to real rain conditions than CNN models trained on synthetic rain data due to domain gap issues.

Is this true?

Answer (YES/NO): NO